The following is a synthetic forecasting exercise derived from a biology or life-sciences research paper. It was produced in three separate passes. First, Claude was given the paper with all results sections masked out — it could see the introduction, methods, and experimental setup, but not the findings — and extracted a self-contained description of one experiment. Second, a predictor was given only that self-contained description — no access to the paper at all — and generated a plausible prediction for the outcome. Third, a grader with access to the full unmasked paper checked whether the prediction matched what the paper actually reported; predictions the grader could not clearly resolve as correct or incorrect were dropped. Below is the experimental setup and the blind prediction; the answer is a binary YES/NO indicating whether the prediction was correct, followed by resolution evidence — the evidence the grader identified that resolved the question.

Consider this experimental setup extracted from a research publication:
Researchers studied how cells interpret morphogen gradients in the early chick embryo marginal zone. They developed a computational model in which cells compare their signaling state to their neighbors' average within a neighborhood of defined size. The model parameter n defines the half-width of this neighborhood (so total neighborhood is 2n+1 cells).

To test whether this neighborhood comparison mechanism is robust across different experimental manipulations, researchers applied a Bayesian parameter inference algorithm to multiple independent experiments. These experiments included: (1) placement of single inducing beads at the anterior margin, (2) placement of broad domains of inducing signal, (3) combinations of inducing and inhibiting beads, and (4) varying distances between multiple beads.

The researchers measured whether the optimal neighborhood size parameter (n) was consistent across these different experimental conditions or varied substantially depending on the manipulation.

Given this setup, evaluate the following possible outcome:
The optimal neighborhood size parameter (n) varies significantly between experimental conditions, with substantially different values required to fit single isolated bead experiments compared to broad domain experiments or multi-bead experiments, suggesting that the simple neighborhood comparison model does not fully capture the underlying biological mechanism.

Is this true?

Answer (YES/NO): NO